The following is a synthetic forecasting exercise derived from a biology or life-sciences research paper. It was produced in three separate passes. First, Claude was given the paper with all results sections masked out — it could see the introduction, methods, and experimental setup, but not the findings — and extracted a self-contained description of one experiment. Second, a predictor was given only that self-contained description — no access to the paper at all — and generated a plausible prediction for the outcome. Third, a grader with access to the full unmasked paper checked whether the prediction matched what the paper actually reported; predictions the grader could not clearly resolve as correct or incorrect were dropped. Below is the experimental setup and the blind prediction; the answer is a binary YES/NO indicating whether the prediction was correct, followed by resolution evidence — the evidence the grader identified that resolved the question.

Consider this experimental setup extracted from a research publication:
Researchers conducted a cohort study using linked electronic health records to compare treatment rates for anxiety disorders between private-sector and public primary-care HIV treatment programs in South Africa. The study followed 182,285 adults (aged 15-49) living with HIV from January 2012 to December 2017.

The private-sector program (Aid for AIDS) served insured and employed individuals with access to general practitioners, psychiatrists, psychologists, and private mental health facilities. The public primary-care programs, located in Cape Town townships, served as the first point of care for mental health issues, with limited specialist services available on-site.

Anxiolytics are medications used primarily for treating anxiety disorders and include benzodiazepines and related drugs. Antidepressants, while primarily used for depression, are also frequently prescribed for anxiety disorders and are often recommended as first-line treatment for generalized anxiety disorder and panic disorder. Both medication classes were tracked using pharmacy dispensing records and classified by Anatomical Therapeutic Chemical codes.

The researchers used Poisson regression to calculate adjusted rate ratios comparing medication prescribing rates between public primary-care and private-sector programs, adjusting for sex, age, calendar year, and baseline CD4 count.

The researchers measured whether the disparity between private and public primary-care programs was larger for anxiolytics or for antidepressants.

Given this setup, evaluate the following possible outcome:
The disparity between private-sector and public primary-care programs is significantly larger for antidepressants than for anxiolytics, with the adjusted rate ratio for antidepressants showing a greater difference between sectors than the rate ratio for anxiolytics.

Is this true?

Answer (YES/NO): NO